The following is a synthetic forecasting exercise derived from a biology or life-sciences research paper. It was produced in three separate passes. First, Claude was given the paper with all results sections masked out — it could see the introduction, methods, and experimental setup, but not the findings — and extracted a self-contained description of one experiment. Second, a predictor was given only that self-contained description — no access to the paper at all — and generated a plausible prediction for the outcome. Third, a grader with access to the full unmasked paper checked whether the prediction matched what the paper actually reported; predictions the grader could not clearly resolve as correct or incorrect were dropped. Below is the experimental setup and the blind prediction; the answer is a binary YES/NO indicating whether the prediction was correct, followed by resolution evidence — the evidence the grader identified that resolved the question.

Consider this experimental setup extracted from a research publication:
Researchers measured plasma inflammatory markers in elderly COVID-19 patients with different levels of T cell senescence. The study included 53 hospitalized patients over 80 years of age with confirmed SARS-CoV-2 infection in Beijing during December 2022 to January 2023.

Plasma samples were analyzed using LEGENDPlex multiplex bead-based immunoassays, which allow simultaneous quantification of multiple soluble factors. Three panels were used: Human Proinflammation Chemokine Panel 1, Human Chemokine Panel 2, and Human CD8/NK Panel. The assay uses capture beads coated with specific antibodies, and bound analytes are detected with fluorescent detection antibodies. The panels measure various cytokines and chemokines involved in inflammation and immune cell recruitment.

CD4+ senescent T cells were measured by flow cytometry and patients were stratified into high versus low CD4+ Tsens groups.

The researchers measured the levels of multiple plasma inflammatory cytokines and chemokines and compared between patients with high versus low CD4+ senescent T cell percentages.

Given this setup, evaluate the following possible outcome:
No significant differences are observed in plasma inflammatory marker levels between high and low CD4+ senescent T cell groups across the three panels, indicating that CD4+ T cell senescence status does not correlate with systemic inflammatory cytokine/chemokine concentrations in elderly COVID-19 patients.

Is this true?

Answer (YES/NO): NO